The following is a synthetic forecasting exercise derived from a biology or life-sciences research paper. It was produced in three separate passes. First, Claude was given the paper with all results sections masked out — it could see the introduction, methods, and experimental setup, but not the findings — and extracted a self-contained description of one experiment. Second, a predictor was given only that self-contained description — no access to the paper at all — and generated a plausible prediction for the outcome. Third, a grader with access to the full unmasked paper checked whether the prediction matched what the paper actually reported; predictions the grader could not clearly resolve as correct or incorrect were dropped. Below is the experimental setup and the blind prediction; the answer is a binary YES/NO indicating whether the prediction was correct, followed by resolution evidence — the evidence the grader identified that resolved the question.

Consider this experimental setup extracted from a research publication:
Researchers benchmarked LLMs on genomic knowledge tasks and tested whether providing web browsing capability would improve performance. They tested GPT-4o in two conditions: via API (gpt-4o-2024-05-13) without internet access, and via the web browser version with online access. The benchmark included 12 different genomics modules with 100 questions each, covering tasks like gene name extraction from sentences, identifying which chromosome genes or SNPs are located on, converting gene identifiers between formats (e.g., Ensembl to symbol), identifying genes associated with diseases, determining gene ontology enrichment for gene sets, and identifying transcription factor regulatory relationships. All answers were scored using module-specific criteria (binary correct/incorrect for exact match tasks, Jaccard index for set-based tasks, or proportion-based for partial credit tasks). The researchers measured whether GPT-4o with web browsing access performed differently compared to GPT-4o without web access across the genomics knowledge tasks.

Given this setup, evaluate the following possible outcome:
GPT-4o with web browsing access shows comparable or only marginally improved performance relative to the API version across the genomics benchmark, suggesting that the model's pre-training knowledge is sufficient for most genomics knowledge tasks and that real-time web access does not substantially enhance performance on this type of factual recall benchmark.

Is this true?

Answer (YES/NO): NO